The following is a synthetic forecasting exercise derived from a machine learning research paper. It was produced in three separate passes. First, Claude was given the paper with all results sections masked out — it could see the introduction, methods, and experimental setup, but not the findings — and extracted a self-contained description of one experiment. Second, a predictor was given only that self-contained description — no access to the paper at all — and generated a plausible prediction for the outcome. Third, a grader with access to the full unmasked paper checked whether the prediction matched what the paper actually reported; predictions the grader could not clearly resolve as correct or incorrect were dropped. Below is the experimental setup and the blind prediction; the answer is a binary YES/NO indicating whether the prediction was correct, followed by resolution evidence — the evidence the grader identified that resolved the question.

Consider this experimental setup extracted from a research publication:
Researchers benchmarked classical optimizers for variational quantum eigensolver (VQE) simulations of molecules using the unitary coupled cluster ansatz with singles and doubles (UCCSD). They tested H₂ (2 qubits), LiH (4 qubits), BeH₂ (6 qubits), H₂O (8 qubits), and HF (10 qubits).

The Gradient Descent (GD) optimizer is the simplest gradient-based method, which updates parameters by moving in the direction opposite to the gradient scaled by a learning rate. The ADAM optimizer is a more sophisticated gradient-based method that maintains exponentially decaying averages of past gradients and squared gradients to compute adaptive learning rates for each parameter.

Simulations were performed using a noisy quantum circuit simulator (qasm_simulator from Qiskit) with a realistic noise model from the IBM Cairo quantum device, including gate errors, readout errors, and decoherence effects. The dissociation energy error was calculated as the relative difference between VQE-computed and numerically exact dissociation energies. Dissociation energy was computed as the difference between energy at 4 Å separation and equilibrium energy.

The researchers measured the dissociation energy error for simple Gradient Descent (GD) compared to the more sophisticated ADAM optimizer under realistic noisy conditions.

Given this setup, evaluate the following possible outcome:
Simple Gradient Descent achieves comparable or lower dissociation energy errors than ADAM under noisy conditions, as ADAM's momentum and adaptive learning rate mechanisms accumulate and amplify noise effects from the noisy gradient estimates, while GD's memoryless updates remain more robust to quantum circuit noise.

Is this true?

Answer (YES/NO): YES